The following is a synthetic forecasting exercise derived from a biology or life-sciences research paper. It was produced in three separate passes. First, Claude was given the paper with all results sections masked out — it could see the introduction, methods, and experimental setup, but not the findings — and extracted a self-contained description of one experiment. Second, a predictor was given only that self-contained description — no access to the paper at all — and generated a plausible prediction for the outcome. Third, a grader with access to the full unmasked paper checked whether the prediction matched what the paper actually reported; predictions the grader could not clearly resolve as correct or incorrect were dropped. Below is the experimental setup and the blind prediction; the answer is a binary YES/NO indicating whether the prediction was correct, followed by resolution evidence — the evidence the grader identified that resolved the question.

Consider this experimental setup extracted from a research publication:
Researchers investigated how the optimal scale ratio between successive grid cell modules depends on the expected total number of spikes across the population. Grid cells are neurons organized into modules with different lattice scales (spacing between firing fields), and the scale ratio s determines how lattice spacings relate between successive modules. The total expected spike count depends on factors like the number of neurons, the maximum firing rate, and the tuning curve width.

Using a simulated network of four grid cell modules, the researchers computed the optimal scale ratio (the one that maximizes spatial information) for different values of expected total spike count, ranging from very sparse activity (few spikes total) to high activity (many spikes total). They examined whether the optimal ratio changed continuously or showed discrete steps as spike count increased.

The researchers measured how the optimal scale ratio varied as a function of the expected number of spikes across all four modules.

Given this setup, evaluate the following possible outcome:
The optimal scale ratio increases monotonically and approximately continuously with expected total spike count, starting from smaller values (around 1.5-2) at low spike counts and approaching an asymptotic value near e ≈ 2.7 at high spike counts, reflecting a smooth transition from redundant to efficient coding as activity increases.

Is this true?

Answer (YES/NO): NO